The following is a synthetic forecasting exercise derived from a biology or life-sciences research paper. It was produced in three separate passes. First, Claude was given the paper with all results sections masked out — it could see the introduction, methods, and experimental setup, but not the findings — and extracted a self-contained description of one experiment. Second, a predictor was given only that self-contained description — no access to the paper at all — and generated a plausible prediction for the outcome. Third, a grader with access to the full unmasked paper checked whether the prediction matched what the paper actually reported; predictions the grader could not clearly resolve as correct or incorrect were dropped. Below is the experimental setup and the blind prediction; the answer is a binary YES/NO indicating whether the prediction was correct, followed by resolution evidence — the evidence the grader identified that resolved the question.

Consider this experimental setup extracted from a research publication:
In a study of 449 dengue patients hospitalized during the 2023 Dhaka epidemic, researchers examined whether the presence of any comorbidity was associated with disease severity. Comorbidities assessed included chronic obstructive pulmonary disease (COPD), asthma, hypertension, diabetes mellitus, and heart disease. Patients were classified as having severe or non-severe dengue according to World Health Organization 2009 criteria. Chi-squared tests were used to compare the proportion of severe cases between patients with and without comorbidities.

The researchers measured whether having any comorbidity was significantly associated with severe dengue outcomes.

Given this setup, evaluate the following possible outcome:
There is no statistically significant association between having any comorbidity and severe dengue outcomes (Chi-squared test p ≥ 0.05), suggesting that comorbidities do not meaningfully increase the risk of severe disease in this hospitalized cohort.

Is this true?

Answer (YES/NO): NO